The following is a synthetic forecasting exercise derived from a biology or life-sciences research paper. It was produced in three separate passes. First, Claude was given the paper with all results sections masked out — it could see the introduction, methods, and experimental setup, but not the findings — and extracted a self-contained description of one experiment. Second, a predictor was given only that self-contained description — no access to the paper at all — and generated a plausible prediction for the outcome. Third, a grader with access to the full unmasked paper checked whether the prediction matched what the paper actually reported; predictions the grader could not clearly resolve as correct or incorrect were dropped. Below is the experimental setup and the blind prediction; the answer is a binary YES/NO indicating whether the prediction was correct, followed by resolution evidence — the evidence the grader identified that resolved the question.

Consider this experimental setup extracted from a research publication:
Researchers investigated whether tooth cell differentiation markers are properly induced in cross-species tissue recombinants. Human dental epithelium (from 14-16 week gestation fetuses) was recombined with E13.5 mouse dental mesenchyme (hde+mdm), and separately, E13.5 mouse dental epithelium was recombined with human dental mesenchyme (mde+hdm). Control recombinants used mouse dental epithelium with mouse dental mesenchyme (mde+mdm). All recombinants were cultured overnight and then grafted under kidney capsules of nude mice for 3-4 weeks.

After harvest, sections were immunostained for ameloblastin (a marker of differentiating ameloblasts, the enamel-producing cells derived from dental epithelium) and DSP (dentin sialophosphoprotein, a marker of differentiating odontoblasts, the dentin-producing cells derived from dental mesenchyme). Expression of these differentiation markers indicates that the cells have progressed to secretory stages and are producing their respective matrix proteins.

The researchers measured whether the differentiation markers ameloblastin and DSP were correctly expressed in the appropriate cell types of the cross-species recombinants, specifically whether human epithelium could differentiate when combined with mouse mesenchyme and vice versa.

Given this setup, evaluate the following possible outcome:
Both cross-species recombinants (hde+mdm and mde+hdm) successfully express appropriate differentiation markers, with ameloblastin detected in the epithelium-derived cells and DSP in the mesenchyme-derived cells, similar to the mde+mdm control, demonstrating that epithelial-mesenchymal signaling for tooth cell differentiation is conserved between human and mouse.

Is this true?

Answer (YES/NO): NO